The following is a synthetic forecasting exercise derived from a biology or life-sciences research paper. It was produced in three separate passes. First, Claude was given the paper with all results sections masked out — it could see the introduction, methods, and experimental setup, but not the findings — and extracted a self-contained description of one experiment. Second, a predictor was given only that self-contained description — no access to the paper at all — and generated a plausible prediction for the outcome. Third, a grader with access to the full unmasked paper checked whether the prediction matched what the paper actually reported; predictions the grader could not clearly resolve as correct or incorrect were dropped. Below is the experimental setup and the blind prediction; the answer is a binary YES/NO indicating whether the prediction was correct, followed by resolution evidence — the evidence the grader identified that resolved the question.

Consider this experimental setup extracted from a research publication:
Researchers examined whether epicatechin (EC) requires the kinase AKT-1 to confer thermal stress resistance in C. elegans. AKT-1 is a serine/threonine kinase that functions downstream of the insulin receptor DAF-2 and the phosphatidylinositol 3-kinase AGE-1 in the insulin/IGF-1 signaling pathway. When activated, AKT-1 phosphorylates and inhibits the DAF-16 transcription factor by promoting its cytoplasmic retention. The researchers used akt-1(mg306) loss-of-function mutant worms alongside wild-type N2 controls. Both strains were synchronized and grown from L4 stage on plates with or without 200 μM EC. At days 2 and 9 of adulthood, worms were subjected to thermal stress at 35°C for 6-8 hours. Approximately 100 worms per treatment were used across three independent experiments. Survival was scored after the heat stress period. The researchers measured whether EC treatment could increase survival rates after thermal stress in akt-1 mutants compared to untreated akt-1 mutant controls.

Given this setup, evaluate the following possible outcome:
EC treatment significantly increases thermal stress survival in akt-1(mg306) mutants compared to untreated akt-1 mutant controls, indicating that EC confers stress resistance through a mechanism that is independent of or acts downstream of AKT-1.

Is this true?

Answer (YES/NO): NO